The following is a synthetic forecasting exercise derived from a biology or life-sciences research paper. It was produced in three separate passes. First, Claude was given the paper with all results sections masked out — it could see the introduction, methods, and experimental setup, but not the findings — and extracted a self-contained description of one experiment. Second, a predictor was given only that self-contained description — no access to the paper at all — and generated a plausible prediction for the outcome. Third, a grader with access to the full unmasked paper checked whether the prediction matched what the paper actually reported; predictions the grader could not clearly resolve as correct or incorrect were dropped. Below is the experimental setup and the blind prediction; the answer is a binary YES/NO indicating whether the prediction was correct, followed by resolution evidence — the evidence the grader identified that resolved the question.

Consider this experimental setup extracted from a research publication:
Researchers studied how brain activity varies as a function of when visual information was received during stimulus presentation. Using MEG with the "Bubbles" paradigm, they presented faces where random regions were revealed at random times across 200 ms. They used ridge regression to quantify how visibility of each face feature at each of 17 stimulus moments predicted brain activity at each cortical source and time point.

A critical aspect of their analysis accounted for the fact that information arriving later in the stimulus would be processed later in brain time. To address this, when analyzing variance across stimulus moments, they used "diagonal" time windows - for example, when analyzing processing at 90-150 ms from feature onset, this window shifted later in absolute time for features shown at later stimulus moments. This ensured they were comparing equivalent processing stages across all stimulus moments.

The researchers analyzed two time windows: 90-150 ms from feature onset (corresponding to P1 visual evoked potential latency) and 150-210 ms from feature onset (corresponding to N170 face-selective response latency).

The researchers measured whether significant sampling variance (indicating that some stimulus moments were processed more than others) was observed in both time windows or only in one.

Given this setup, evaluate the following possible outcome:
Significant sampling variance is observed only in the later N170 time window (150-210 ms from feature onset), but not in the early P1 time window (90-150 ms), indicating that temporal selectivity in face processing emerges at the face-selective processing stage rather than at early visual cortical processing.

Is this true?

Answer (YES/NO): NO